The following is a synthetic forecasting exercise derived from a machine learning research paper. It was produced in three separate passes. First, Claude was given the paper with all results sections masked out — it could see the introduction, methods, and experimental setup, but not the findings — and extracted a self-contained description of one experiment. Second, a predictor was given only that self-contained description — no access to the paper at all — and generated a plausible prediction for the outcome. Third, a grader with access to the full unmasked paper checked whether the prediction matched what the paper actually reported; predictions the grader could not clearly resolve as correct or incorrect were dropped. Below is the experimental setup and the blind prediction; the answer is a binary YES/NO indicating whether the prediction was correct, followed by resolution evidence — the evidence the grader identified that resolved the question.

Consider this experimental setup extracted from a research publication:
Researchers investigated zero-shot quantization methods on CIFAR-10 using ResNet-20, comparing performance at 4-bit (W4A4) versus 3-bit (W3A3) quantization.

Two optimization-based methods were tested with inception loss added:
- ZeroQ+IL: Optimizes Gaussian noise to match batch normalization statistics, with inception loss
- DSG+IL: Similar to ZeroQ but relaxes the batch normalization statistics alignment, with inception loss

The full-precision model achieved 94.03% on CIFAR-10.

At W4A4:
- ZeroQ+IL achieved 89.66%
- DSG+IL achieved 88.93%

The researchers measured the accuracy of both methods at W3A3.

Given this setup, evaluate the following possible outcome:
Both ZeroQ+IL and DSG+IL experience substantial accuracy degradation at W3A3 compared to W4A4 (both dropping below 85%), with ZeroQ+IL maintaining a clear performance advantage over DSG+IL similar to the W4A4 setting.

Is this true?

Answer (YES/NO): NO